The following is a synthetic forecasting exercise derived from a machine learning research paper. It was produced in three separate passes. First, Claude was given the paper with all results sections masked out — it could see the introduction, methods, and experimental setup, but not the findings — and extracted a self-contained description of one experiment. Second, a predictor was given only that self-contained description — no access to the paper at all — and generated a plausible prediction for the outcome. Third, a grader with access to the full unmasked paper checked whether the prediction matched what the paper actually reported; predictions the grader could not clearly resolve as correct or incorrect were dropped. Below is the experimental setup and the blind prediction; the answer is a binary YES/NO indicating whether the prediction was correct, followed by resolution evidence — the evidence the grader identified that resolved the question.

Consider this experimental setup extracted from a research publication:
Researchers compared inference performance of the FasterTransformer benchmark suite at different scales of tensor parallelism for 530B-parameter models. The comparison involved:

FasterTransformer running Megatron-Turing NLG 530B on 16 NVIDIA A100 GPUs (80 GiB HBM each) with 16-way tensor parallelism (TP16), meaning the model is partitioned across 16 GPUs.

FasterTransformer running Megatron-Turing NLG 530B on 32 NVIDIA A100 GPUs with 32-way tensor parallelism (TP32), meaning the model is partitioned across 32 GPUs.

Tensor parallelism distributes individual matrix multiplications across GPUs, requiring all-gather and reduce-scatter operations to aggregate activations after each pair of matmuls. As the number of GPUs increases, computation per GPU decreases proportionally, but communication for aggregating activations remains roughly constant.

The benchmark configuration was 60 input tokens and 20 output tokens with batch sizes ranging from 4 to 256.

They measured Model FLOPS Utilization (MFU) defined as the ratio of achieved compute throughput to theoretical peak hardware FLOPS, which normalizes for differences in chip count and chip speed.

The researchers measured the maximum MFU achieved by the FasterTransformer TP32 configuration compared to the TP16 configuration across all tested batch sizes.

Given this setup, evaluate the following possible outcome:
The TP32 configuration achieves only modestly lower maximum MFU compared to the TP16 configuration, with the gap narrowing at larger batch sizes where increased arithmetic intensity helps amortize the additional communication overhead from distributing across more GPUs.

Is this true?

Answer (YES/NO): NO